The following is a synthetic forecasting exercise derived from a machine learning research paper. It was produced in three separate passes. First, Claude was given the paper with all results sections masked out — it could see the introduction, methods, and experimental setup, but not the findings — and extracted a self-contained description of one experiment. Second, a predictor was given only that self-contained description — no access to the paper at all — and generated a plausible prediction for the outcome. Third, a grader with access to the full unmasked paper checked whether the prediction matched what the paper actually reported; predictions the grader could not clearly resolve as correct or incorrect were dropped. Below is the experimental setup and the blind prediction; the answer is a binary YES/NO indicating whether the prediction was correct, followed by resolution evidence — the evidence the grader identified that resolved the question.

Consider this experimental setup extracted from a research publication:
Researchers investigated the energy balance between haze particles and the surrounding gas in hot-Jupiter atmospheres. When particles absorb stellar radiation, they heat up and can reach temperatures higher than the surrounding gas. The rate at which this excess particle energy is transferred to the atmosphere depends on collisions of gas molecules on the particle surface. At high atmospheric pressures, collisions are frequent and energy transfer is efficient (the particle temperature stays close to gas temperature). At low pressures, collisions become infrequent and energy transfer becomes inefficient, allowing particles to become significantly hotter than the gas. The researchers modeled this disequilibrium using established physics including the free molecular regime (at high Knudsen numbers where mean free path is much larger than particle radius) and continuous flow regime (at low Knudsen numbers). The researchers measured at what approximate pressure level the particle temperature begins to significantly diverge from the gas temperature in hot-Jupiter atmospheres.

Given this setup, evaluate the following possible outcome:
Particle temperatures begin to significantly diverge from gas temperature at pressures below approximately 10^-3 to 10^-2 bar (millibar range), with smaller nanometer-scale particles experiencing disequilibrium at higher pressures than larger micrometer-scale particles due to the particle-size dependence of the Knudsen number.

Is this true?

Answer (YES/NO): NO